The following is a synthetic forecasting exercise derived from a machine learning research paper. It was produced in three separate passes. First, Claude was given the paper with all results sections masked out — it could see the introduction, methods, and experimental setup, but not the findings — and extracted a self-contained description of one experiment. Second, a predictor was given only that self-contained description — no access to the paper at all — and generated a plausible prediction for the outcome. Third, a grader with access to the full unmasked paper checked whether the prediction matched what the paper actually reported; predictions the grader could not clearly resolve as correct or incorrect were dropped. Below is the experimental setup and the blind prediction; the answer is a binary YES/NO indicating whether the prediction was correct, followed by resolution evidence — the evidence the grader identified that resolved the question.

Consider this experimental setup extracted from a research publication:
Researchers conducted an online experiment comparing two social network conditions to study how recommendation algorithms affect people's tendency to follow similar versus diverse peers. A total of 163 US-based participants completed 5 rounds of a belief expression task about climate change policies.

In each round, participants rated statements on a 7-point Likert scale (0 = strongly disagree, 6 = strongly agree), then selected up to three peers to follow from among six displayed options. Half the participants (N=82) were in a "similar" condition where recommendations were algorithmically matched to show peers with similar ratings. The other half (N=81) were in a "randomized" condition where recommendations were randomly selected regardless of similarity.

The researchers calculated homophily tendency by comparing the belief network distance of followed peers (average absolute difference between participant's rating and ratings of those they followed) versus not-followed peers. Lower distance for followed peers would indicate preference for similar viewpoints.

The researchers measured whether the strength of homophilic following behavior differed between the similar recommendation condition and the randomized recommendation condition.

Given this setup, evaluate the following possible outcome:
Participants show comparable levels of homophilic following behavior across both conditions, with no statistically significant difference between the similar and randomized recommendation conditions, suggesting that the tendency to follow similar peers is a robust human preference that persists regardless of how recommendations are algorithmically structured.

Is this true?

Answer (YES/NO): NO